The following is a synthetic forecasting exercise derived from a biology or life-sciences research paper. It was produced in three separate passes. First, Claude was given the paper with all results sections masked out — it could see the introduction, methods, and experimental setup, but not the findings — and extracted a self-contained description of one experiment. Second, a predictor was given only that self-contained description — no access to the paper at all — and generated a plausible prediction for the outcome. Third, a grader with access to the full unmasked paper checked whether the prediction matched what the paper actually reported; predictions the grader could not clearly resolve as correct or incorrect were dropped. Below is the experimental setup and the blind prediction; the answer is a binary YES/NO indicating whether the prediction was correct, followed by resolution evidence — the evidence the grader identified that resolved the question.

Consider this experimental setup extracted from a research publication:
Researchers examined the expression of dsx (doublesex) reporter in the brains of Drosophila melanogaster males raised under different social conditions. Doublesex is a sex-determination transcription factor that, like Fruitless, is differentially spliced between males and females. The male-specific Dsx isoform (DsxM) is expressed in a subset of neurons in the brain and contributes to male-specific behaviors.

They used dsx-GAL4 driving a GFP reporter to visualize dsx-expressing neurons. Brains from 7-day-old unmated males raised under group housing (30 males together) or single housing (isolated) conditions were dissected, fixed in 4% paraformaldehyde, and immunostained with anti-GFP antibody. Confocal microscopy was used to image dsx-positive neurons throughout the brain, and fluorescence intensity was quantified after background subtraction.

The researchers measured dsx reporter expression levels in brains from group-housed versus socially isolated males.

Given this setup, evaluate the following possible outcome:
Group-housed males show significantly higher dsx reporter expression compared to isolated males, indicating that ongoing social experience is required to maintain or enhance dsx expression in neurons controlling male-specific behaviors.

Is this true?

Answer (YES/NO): NO